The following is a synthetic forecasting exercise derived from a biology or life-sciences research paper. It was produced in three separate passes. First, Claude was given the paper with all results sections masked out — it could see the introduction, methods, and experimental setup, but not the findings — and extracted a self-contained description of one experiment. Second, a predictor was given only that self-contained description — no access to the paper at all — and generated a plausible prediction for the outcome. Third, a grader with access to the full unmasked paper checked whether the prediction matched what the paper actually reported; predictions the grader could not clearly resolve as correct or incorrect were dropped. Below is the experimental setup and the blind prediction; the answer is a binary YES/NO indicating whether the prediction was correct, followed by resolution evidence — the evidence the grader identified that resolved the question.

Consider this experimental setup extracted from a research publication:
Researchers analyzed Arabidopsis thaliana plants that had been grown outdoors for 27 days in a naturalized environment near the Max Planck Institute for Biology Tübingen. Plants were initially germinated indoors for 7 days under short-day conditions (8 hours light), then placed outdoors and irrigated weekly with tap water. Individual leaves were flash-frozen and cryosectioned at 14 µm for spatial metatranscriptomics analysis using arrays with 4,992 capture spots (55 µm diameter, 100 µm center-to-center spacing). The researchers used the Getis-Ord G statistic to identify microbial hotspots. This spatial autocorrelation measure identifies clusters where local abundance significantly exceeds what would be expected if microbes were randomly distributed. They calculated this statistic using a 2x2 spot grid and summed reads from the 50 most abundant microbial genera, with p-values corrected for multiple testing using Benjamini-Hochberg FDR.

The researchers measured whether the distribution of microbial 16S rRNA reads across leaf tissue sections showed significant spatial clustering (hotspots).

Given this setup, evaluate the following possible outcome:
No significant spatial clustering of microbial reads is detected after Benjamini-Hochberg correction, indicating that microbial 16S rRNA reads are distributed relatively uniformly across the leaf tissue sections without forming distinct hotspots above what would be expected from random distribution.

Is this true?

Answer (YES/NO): NO